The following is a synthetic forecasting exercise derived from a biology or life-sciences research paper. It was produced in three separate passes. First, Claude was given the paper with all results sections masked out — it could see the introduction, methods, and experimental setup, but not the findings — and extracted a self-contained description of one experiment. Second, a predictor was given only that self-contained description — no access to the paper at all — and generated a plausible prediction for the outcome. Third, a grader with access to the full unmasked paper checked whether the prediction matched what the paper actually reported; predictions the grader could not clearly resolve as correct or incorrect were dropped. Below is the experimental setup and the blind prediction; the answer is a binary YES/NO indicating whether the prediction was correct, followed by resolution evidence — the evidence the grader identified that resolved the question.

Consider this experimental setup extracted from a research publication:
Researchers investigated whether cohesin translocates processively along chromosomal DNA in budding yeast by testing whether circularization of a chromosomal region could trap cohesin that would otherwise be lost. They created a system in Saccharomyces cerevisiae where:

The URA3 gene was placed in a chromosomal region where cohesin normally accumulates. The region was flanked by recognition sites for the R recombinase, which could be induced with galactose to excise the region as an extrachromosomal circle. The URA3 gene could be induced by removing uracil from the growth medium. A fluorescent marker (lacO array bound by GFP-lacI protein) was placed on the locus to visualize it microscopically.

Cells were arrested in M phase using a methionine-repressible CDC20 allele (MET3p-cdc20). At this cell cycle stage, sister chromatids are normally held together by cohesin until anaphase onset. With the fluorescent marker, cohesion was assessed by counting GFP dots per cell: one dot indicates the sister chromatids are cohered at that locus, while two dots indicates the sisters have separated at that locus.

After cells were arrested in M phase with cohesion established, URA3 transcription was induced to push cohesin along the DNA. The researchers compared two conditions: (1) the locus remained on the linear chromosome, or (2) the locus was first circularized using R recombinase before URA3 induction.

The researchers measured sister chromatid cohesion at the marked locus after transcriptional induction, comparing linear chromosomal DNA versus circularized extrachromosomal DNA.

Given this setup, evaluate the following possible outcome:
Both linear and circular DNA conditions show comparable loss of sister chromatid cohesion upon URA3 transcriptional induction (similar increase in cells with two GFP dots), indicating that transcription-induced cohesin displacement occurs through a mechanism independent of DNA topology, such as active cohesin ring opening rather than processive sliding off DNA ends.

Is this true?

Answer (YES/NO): NO